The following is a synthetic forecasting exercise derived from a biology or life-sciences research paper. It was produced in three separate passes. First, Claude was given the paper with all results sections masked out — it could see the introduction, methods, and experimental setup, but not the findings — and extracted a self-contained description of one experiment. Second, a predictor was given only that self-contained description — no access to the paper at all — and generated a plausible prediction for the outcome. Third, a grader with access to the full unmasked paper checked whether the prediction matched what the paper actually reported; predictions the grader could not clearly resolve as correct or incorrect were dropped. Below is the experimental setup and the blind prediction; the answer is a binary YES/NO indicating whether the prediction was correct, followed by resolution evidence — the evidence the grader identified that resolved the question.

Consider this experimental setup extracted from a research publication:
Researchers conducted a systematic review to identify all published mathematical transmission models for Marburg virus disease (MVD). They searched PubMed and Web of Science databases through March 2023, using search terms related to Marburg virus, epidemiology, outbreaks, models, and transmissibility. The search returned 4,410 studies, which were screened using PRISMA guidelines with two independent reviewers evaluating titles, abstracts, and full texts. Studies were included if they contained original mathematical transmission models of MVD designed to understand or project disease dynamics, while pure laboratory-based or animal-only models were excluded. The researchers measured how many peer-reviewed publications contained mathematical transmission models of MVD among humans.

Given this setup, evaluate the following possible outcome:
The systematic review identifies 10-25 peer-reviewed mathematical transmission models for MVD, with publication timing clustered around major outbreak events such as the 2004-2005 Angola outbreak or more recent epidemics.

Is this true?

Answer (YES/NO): NO